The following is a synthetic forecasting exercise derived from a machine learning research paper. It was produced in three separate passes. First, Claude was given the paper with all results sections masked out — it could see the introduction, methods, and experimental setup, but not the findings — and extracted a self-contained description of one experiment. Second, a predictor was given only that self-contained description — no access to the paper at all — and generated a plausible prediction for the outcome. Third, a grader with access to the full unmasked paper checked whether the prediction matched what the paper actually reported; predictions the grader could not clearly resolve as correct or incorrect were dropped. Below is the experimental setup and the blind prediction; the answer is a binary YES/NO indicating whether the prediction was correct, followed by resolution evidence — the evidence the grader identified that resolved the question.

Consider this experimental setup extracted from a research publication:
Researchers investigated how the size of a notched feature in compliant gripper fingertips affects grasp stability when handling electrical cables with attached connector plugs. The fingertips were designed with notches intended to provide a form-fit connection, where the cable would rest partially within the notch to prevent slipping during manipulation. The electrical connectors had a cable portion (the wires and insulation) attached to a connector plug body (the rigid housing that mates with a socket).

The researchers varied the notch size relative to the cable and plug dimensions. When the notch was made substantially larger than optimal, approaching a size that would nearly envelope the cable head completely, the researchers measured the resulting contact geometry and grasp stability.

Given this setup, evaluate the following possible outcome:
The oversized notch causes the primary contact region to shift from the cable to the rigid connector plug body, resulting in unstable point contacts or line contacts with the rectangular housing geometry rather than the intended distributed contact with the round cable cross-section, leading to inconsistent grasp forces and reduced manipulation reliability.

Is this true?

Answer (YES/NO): NO